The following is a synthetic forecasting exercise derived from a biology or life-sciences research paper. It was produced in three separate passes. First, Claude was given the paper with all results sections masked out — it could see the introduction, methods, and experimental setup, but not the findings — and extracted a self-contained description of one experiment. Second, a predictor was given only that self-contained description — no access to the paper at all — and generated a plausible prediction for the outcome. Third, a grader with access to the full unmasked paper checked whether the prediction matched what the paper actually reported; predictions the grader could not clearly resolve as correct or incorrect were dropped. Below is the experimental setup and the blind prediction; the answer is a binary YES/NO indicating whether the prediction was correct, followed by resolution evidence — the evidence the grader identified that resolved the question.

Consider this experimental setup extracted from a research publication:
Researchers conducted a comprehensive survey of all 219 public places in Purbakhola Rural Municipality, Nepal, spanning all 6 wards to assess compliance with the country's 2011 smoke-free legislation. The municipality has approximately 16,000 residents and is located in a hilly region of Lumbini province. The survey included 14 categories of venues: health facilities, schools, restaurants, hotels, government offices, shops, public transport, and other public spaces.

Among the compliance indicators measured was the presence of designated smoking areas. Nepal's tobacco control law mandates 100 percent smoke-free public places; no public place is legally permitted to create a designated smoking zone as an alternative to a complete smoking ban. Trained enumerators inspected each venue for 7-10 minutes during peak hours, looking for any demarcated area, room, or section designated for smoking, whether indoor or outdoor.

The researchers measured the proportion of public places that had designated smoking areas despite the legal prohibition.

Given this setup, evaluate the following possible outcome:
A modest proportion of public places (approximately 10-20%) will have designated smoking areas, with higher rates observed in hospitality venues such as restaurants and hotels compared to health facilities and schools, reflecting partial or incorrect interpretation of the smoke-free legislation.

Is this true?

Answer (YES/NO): NO